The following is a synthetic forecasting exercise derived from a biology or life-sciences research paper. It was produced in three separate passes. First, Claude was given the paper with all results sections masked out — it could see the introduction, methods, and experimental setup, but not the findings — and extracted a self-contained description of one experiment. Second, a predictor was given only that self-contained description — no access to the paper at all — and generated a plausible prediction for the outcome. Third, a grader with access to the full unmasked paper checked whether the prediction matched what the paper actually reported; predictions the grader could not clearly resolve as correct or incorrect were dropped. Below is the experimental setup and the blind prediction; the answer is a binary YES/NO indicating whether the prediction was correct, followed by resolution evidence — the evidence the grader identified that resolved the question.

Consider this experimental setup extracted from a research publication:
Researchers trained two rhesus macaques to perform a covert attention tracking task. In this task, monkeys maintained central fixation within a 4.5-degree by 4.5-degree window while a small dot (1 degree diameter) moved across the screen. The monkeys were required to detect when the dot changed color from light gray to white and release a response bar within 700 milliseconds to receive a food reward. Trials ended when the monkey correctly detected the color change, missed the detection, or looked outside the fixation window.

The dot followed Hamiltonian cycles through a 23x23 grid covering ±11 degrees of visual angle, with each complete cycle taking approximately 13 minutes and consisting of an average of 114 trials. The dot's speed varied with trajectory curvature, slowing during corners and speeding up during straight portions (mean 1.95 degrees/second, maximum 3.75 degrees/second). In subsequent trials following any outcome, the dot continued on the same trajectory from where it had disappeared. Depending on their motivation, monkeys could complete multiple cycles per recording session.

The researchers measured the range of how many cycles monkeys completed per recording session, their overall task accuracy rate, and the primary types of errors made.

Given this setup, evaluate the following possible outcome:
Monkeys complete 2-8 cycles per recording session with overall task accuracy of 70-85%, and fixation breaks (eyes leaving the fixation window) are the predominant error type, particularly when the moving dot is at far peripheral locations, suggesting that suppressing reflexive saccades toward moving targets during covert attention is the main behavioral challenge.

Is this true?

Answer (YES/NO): YES